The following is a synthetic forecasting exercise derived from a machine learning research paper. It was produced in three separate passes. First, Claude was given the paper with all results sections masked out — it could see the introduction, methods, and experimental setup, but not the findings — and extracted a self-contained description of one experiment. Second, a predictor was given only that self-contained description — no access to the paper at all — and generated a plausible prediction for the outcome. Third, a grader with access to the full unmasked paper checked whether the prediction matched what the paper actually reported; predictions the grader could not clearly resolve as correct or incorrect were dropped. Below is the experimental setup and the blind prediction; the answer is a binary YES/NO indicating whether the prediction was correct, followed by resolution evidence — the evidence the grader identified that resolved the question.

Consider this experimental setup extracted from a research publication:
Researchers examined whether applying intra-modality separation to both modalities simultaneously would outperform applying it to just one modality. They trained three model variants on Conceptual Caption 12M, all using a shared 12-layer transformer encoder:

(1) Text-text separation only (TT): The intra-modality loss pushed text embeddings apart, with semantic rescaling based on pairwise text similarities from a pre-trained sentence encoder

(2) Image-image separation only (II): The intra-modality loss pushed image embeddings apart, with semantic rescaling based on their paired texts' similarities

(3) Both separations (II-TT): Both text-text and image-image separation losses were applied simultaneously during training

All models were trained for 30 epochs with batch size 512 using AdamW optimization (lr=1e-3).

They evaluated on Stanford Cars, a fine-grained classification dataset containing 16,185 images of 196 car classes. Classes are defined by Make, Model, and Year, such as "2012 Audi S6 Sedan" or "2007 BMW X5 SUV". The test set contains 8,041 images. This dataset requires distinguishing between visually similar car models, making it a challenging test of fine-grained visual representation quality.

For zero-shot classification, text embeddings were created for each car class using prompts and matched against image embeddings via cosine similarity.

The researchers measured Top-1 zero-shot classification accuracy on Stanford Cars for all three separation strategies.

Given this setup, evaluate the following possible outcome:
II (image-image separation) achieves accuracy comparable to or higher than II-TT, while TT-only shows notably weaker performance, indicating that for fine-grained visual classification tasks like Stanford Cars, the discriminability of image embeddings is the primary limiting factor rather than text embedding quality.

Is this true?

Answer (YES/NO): YES